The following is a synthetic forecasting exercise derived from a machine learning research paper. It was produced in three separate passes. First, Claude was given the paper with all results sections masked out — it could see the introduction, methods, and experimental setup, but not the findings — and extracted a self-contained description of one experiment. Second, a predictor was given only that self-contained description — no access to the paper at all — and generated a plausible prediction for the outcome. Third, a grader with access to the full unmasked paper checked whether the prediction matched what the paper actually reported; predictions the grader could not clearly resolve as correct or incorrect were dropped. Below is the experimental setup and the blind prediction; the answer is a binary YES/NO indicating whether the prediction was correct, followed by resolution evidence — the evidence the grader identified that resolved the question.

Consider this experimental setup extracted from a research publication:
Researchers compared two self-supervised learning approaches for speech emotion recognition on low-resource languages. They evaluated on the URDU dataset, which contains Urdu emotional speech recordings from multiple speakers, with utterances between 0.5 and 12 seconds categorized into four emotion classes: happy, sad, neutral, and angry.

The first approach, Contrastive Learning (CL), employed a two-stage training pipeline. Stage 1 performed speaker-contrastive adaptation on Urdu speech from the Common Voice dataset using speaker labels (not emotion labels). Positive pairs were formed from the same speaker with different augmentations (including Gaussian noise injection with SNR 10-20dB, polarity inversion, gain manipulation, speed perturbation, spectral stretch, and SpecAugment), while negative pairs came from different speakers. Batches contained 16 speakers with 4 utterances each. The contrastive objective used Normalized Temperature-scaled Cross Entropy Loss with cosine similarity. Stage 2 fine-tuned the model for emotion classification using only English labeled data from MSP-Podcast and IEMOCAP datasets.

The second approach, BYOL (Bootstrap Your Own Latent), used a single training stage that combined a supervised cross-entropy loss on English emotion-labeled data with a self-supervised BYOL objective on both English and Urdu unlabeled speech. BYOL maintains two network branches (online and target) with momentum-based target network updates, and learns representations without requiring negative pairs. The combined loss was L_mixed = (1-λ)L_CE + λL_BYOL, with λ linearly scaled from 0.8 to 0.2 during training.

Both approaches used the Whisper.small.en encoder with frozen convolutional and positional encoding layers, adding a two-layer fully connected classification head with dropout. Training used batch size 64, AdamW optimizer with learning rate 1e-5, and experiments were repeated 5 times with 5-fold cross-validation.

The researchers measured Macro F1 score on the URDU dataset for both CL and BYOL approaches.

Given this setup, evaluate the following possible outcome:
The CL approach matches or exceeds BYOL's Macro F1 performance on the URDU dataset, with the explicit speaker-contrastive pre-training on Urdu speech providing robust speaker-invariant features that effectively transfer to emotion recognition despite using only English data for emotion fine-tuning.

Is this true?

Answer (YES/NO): NO